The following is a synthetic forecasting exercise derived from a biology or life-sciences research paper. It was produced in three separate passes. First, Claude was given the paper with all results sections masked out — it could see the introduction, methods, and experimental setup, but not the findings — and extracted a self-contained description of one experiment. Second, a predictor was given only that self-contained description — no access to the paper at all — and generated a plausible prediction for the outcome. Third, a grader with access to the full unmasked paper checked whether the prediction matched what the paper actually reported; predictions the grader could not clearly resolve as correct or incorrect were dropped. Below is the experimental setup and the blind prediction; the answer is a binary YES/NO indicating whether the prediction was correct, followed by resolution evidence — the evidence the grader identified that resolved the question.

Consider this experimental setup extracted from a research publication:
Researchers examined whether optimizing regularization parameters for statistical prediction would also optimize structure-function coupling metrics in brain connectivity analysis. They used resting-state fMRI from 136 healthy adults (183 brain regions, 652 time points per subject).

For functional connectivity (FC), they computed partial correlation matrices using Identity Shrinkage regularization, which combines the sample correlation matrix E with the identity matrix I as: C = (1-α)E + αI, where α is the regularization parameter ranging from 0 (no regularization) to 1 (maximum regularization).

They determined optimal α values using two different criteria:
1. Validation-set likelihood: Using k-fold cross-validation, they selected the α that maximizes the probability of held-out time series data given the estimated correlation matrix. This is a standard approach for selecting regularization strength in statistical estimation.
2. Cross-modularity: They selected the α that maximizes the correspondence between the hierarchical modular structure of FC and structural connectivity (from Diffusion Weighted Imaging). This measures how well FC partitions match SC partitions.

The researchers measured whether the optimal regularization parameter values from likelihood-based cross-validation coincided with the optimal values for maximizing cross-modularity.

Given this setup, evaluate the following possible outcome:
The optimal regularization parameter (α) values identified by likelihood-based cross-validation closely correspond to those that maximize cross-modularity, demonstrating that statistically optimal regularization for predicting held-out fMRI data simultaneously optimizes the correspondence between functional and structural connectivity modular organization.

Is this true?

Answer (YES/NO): NO